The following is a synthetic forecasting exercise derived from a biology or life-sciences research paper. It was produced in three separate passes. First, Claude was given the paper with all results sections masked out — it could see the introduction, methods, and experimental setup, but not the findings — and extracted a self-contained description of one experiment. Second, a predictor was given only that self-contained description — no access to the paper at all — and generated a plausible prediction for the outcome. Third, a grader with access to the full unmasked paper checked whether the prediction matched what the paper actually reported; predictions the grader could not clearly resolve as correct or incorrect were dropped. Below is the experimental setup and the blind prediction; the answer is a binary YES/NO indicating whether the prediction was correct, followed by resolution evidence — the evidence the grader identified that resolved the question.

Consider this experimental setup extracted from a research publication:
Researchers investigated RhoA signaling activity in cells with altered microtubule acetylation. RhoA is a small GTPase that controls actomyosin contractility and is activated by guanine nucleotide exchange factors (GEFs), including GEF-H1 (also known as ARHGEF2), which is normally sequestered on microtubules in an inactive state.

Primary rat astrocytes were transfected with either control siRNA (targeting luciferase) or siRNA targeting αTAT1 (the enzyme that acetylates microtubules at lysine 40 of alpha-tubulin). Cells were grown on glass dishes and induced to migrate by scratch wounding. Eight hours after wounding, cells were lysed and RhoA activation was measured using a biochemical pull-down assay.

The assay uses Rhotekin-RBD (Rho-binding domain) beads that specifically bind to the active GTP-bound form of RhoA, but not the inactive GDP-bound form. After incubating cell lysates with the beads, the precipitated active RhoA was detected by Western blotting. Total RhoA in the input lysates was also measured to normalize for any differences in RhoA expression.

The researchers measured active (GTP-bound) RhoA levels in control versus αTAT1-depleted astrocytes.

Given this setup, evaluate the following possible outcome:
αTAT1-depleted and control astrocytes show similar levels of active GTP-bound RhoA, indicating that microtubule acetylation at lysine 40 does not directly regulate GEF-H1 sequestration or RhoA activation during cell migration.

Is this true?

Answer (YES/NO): NO